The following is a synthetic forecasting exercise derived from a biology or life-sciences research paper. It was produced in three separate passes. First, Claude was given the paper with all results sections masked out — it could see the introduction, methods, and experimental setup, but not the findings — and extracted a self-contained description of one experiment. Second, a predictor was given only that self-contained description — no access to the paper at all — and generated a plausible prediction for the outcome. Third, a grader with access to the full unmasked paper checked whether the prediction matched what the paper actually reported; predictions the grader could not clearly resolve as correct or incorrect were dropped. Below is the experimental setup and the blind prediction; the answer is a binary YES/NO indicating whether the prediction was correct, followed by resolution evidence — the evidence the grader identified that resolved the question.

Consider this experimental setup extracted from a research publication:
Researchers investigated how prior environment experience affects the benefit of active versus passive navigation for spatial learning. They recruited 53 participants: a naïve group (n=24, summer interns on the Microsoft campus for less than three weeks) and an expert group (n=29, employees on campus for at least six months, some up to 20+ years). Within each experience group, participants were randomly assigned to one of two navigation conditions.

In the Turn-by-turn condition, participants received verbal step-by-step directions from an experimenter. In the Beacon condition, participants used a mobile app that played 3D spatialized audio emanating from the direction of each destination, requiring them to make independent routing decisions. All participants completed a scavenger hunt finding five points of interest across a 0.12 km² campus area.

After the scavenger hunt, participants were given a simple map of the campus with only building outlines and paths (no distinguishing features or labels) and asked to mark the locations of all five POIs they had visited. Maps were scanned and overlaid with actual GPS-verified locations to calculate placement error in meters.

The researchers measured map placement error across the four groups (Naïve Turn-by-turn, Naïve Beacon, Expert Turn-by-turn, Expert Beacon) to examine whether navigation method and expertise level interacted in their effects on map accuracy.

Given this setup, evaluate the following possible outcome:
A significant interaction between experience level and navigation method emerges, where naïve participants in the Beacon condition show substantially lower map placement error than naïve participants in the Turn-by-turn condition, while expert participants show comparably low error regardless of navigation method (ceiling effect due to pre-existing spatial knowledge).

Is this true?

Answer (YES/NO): NO